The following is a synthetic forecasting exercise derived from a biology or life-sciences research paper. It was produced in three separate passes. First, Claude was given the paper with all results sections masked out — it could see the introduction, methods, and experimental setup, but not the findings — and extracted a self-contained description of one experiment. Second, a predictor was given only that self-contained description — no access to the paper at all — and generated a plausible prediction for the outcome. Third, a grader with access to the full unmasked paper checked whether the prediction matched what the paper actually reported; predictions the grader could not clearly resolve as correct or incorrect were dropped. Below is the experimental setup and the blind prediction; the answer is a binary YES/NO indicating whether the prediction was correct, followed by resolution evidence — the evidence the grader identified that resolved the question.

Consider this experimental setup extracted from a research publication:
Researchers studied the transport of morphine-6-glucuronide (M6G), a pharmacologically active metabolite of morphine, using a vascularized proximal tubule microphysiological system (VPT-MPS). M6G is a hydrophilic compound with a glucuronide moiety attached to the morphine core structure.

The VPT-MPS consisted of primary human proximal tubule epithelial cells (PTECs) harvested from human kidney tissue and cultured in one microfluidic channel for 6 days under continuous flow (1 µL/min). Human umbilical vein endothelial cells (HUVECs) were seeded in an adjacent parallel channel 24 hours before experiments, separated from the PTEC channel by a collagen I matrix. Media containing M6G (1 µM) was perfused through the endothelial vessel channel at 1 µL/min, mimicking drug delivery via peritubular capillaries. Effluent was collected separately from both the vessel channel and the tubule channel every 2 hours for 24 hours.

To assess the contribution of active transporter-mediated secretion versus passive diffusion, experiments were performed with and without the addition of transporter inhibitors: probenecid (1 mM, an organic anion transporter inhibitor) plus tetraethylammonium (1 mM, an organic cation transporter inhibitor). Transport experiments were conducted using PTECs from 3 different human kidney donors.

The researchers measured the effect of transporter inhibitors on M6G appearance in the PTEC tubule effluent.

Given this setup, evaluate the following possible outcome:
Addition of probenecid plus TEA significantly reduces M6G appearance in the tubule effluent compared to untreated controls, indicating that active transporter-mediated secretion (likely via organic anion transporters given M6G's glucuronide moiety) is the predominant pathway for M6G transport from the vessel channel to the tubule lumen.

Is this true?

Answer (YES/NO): YES